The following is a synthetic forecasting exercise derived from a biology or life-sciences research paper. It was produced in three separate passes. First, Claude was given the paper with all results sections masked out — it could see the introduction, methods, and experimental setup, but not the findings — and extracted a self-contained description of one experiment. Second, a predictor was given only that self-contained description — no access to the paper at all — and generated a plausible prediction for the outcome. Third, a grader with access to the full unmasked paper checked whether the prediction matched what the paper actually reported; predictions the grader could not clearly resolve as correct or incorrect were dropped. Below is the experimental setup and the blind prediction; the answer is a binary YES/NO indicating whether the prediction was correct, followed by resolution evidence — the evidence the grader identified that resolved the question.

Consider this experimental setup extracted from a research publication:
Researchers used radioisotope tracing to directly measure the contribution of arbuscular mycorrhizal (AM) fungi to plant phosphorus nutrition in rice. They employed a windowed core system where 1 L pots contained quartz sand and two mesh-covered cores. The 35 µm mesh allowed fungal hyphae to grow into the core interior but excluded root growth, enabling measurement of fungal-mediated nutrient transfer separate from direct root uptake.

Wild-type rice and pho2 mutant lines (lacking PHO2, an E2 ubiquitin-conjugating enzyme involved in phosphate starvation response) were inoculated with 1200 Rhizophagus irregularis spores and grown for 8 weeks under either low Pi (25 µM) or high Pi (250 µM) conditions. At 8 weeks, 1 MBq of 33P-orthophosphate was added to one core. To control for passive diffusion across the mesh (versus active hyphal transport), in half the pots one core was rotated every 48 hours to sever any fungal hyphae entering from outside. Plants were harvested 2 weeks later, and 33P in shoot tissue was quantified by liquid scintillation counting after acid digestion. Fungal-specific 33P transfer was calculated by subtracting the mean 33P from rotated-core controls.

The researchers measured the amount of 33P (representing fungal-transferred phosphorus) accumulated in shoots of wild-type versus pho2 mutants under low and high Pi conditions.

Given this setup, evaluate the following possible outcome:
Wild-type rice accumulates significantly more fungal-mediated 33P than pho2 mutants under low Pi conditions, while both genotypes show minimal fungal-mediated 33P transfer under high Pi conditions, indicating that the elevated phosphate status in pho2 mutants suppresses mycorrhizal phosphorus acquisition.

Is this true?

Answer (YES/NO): NO